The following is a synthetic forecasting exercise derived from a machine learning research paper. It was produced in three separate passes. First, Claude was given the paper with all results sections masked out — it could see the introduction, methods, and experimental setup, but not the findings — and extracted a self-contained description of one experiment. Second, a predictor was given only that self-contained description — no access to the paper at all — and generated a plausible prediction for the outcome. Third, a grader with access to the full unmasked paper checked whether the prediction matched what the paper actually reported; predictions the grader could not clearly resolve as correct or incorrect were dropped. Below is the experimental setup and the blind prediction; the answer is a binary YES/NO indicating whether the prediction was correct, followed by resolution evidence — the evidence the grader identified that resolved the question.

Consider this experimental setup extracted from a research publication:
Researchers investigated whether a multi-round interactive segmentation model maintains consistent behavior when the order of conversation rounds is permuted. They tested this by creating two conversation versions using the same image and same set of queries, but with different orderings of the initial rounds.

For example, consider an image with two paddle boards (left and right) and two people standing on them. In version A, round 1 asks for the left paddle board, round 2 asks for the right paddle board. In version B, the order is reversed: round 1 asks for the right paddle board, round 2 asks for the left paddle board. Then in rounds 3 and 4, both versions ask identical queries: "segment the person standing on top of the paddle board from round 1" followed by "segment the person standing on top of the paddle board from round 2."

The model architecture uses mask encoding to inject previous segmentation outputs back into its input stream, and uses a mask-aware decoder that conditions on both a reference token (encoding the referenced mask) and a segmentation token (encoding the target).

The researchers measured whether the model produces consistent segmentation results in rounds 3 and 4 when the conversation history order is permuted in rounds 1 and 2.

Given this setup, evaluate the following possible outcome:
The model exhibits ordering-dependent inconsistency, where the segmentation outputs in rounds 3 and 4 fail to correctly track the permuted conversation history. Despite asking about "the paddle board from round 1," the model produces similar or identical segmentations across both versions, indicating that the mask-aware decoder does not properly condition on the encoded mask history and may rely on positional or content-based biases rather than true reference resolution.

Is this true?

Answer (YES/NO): NO